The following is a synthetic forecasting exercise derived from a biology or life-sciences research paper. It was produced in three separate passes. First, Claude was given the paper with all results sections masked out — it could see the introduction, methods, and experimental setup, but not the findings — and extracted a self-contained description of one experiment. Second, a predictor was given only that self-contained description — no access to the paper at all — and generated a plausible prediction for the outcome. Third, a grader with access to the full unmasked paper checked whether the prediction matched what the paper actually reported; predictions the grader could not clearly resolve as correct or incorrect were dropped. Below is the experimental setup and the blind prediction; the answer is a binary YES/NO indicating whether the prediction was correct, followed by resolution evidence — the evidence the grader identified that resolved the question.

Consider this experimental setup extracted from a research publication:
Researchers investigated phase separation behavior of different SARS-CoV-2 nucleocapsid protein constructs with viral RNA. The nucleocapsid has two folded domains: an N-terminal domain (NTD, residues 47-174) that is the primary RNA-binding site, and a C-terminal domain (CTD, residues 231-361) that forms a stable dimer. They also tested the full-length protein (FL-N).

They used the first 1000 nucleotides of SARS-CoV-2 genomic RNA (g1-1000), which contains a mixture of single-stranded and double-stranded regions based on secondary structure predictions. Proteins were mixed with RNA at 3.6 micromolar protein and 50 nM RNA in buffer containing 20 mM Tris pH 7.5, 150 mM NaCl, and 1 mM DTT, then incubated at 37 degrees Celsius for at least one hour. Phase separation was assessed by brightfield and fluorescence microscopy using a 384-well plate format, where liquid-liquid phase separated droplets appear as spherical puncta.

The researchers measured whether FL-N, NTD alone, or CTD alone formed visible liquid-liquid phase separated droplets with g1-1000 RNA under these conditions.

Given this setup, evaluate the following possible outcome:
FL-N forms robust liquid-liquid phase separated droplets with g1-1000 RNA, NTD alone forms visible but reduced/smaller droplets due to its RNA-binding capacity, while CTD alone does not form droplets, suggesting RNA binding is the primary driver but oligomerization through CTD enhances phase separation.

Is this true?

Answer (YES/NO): NO